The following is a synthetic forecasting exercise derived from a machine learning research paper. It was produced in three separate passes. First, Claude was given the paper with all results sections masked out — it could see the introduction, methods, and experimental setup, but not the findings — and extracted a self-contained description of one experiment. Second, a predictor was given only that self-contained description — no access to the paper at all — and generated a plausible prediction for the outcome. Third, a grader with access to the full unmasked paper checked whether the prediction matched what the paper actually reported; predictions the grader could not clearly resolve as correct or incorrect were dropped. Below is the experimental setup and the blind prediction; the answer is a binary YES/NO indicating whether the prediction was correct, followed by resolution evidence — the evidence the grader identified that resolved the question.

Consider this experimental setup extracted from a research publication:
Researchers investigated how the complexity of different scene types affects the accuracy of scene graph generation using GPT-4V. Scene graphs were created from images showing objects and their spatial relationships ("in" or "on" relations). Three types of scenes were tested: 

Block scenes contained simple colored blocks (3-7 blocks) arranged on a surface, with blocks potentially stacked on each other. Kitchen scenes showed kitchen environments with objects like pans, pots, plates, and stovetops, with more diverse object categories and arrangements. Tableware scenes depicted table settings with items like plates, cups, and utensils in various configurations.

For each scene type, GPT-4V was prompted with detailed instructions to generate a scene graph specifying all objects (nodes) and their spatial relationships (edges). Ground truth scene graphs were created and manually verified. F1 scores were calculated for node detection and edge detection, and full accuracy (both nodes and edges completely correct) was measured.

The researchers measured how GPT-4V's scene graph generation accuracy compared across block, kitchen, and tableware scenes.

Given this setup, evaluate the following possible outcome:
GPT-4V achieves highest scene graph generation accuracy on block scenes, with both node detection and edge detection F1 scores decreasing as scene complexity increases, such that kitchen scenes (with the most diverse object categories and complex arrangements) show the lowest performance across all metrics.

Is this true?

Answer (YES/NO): YES